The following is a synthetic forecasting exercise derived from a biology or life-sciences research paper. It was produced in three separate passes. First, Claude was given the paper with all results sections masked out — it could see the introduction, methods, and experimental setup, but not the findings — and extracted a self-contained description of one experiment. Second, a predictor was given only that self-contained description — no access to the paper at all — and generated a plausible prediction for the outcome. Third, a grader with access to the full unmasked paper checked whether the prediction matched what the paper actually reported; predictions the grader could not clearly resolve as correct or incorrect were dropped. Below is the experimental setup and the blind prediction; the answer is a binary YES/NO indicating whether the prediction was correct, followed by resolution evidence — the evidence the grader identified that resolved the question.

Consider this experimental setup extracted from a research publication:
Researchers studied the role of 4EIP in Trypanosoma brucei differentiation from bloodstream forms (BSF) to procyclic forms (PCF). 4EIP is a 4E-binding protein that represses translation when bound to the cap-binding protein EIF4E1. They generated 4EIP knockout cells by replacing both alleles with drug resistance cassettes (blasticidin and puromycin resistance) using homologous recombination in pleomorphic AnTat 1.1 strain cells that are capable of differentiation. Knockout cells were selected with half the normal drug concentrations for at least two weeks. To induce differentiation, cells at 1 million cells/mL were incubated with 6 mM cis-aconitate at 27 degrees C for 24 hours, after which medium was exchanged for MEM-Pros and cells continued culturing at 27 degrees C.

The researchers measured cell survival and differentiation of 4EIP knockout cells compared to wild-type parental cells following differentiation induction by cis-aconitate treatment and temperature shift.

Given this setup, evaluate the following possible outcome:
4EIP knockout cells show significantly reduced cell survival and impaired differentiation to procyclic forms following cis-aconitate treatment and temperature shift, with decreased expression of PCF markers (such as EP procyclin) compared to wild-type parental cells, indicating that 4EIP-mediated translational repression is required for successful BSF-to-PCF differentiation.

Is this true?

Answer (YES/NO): NO